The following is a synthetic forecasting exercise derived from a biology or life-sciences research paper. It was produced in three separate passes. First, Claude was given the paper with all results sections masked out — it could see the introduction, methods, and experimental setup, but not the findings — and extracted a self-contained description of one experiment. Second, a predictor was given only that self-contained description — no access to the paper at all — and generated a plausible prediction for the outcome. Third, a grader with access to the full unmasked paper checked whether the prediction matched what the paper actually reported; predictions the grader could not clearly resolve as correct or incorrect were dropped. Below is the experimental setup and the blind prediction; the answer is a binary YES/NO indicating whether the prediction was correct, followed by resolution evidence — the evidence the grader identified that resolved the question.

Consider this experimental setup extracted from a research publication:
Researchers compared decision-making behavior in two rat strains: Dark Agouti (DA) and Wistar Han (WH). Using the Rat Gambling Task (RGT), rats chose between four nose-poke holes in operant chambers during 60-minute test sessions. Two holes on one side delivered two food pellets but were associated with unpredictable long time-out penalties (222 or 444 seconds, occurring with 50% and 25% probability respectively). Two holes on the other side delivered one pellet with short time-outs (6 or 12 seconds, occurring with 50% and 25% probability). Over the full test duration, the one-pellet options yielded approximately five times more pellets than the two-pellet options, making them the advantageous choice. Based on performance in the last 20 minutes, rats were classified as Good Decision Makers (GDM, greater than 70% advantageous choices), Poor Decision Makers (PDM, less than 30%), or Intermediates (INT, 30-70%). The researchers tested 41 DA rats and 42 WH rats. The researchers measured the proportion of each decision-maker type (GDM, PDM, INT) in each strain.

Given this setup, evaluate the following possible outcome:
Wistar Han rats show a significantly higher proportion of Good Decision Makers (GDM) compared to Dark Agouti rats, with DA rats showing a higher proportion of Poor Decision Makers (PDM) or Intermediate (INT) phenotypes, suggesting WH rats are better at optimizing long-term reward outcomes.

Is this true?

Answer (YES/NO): NO